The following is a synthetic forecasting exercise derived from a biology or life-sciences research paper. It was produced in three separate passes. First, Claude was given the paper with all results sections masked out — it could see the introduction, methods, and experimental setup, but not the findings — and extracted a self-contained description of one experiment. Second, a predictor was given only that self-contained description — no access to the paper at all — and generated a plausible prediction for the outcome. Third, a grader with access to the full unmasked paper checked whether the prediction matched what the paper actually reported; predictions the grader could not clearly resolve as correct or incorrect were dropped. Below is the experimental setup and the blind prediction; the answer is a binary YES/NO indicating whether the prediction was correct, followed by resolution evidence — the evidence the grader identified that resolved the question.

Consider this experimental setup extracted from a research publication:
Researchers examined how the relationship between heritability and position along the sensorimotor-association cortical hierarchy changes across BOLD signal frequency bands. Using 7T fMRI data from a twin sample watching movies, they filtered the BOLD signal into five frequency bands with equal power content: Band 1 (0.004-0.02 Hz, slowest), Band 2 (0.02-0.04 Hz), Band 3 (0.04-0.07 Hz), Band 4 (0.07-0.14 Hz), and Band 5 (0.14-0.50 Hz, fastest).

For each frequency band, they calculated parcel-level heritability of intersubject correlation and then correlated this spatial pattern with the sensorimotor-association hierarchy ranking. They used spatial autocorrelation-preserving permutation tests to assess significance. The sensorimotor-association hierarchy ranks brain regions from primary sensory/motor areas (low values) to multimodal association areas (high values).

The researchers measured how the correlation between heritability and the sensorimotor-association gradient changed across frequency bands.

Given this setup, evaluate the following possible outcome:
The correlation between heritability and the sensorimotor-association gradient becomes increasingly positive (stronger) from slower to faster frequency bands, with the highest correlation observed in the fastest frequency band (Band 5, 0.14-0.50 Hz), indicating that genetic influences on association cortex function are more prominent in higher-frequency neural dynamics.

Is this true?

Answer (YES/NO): NO